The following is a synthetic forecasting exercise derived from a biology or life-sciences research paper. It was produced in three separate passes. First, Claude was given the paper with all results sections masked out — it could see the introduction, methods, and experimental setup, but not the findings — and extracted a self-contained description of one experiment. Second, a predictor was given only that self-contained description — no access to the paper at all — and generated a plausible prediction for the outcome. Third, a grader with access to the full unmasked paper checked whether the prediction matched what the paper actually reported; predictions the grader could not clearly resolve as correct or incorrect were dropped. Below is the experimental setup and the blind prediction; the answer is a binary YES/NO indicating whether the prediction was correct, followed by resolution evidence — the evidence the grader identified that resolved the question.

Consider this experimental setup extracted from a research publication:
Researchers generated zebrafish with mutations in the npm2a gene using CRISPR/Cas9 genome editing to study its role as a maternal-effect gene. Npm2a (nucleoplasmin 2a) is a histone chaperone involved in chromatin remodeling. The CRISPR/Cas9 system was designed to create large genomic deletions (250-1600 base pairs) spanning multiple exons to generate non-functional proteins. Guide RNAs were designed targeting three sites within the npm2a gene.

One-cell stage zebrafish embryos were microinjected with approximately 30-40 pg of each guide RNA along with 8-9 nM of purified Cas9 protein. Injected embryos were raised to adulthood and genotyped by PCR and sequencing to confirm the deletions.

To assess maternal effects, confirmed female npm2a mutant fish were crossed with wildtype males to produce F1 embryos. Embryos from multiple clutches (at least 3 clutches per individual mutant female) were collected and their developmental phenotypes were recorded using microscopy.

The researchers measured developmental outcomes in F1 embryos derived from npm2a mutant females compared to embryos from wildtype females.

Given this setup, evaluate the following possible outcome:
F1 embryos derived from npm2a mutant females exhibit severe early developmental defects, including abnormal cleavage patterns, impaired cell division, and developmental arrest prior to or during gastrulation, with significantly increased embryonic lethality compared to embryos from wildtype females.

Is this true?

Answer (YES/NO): YES